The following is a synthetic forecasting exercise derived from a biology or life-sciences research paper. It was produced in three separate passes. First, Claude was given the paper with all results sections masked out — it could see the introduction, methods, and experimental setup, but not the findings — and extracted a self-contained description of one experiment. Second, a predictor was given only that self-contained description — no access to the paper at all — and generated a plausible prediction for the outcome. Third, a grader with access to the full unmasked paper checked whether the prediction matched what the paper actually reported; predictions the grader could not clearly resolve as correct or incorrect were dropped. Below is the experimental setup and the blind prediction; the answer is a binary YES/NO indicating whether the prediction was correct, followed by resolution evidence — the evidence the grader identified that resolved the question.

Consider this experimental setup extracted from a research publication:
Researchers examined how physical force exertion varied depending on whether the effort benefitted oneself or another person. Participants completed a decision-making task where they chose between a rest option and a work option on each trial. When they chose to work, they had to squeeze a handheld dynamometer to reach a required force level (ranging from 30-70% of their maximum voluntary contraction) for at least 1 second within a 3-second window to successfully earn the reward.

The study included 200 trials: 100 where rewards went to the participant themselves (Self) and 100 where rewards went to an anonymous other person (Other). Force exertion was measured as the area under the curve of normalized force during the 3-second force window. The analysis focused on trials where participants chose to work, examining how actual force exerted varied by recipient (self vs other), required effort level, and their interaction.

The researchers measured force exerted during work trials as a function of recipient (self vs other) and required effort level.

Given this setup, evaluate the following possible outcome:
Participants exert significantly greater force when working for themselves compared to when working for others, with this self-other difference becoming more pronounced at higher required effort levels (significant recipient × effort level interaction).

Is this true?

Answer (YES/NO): NO